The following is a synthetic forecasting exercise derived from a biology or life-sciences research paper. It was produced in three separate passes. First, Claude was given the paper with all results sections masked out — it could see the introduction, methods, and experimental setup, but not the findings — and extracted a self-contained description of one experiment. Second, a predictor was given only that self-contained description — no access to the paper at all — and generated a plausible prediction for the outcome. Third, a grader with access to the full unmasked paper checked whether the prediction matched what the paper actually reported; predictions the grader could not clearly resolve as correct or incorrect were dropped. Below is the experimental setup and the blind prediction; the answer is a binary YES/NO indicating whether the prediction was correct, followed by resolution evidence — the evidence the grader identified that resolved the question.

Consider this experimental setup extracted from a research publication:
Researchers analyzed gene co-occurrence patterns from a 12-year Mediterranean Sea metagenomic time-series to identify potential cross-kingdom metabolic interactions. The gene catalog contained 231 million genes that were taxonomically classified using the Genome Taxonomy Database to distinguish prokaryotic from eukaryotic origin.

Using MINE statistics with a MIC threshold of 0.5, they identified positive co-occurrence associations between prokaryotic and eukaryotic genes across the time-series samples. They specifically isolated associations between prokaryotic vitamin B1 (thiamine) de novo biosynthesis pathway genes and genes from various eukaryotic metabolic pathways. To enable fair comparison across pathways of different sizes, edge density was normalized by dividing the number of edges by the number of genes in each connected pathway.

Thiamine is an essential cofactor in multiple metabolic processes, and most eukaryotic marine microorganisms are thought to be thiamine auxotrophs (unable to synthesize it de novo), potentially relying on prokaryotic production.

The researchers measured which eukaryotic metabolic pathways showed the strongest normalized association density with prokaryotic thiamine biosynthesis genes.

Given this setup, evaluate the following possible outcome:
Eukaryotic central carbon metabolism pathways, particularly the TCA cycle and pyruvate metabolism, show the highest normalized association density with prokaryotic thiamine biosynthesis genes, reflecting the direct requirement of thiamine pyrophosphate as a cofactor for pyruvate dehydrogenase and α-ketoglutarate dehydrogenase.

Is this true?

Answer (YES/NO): NO